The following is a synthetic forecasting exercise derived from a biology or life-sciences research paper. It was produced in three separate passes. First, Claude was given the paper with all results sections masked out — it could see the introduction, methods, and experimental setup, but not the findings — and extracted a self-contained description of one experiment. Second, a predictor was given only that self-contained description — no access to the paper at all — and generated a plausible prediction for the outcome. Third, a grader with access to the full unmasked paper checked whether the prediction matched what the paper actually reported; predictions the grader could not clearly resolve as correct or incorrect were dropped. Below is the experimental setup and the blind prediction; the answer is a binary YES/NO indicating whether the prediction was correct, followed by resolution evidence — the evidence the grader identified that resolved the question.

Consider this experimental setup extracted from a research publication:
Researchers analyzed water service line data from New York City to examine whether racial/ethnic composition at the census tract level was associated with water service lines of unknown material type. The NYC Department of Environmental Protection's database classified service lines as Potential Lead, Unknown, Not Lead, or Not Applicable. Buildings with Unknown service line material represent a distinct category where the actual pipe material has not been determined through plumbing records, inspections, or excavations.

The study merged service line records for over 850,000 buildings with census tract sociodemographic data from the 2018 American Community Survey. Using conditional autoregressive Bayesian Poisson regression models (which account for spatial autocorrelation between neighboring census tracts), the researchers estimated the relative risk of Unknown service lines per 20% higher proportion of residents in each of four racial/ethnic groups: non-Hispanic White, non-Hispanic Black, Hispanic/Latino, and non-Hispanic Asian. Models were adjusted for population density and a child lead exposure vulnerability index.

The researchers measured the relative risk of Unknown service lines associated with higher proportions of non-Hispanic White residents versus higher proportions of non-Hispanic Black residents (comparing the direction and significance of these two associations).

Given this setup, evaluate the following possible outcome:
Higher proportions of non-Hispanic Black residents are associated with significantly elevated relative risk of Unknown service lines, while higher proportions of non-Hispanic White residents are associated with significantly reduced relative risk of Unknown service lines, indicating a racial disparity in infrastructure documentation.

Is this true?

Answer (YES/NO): NO